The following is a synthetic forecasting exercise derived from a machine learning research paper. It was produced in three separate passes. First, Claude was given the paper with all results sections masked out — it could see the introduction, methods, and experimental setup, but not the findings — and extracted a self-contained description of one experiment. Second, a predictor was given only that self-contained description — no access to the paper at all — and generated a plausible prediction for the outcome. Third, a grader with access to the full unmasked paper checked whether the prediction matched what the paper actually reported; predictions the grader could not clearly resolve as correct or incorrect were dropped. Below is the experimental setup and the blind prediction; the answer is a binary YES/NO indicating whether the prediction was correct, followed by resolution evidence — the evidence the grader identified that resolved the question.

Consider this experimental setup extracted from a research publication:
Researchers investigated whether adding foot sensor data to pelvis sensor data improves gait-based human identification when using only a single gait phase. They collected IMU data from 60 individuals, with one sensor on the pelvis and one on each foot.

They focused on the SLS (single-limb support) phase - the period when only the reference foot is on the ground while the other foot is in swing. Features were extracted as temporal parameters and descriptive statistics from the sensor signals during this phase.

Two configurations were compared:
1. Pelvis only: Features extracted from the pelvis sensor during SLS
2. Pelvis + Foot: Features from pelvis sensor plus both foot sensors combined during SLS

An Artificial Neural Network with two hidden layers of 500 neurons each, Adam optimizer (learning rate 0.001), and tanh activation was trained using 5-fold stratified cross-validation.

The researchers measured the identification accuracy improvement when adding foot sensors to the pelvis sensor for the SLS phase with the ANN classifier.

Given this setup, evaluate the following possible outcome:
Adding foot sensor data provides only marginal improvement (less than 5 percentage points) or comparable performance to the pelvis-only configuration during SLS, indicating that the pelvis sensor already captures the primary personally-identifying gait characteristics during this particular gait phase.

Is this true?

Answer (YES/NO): YES